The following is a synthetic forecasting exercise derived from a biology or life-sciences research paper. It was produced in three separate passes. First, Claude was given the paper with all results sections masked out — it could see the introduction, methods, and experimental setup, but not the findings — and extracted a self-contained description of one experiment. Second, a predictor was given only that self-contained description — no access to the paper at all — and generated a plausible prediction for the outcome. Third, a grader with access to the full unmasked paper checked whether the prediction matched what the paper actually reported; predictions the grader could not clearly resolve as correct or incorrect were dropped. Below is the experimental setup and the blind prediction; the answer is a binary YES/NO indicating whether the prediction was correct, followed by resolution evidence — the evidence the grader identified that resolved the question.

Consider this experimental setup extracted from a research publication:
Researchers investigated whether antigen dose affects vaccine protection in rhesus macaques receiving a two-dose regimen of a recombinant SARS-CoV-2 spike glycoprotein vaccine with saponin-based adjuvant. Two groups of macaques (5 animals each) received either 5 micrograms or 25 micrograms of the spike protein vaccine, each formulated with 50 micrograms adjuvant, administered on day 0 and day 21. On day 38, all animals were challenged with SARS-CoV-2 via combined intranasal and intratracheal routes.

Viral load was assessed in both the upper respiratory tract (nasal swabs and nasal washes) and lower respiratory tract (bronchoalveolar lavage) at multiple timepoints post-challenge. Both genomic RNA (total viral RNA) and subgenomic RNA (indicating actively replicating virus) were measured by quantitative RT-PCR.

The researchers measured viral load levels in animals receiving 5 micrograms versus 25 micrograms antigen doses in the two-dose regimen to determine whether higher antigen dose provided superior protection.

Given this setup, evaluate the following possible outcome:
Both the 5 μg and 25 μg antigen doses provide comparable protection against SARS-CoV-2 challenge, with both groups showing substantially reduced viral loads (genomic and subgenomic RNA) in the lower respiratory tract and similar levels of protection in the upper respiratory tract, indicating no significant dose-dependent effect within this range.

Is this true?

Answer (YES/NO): YES